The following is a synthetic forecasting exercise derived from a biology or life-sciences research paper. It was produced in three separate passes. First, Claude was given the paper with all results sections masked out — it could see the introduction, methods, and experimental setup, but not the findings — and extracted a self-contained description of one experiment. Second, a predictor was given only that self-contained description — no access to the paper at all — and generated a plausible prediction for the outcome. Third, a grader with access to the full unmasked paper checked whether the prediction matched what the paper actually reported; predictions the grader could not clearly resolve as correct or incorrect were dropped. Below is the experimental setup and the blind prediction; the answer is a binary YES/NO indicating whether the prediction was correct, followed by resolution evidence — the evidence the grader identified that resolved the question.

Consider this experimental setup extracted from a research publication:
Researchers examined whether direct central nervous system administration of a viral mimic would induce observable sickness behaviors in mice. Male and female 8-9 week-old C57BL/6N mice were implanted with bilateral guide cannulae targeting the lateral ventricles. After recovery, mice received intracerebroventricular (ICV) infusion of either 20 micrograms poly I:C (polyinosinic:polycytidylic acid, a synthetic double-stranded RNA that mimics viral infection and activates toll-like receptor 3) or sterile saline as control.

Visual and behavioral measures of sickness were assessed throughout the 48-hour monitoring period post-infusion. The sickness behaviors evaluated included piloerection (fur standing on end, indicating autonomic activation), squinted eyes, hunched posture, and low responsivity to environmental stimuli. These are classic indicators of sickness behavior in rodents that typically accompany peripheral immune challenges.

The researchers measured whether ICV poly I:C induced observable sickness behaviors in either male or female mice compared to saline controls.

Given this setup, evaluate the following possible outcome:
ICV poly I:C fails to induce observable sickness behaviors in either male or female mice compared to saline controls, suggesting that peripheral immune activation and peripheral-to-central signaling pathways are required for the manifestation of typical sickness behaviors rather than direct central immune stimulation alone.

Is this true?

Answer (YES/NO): YES